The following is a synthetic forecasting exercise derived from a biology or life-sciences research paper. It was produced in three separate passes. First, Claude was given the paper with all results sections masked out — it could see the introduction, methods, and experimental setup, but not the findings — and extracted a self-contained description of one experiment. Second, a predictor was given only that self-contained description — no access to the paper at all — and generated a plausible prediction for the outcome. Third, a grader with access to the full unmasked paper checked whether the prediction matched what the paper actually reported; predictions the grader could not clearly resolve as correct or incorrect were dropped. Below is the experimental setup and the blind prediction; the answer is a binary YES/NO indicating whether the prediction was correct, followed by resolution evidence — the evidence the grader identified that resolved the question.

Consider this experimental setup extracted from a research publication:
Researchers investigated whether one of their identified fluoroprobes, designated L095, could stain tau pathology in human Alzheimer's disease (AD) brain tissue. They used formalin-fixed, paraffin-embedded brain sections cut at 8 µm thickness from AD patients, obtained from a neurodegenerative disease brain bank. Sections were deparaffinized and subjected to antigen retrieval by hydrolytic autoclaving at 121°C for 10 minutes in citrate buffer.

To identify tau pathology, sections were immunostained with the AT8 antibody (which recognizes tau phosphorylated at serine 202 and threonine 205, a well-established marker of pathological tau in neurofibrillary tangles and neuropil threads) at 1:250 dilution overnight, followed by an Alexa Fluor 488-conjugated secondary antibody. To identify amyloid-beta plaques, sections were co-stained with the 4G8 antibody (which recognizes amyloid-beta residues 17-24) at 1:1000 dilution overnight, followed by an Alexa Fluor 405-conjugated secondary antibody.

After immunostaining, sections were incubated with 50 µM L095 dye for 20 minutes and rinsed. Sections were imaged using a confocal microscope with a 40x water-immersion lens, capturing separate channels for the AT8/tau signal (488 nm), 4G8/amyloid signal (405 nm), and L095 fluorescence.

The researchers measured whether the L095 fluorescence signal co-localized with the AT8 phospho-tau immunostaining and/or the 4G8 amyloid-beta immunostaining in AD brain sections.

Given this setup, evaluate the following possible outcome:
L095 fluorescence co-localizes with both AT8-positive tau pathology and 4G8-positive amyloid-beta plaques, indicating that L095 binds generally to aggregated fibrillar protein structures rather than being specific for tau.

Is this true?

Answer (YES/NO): YES